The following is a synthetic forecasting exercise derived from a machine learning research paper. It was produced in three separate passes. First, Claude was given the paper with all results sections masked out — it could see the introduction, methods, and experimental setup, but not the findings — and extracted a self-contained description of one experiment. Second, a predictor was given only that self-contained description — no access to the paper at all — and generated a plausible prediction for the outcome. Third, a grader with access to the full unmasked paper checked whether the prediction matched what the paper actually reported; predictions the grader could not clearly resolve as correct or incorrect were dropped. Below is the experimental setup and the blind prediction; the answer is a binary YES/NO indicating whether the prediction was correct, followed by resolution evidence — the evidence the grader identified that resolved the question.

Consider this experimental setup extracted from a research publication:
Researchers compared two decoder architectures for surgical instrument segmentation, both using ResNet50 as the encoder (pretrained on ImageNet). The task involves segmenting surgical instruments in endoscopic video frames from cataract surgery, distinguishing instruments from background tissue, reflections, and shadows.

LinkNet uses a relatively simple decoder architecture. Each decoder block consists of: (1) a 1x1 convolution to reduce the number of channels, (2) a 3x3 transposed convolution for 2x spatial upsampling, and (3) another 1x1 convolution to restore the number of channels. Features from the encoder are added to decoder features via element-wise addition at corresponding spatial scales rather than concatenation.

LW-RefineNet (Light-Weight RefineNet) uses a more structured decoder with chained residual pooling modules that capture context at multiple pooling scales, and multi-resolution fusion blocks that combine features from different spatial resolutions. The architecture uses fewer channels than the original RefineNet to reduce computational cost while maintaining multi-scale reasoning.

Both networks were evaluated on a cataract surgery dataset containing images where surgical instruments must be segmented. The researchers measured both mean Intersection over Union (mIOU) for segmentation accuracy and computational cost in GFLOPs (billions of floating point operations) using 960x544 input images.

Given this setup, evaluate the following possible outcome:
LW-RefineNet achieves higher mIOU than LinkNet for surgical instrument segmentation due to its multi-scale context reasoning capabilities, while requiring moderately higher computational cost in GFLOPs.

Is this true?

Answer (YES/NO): NO